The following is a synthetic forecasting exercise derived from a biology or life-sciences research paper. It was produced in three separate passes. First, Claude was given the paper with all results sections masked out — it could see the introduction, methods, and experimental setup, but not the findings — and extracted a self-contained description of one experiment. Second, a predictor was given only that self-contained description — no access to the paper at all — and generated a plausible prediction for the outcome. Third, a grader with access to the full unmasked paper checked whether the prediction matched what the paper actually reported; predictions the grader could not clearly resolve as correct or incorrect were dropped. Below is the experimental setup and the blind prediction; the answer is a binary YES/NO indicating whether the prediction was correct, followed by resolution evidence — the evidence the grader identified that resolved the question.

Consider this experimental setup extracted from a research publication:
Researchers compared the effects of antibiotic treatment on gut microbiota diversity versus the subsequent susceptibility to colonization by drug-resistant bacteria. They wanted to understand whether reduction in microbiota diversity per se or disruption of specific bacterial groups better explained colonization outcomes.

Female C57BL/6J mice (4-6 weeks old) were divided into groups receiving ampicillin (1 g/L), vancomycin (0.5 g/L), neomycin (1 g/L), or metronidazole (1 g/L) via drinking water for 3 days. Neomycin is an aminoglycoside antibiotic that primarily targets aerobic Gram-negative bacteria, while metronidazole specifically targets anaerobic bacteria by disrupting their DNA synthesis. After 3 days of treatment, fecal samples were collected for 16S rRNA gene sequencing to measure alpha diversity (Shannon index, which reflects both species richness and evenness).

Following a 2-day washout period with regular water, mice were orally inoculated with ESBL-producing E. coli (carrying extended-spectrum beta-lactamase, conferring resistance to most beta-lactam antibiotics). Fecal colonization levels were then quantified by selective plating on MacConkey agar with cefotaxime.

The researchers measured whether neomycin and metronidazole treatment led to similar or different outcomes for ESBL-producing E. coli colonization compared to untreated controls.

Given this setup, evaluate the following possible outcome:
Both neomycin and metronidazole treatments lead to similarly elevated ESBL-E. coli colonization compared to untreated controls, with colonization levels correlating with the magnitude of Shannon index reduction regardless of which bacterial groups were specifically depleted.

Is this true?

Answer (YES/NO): NO